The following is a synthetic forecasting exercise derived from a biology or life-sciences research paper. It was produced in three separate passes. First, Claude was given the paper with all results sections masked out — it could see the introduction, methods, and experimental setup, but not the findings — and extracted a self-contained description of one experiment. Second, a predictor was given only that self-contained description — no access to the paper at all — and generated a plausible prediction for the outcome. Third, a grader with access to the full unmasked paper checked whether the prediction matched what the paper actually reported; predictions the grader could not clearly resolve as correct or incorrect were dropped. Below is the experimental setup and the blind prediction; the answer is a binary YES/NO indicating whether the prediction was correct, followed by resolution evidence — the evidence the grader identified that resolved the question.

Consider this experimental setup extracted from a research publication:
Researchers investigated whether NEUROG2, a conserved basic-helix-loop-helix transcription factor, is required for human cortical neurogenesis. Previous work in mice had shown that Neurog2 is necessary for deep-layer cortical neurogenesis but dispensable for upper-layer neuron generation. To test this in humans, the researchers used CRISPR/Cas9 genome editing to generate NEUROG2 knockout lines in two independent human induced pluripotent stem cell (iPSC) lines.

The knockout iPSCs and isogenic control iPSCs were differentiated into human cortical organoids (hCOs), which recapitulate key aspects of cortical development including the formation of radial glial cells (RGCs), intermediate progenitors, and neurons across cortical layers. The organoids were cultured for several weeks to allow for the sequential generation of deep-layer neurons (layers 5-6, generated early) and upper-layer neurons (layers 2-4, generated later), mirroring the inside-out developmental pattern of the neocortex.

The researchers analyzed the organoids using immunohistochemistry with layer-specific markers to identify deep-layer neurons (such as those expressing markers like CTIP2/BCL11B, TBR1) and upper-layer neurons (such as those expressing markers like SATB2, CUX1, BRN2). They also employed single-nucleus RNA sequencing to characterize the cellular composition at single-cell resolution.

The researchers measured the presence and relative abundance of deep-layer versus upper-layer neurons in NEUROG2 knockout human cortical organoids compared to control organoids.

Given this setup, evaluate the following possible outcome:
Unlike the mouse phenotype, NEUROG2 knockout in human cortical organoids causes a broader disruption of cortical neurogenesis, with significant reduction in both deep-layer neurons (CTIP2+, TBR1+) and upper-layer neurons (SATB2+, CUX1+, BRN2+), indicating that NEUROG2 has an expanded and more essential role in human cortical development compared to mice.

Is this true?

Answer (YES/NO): NO